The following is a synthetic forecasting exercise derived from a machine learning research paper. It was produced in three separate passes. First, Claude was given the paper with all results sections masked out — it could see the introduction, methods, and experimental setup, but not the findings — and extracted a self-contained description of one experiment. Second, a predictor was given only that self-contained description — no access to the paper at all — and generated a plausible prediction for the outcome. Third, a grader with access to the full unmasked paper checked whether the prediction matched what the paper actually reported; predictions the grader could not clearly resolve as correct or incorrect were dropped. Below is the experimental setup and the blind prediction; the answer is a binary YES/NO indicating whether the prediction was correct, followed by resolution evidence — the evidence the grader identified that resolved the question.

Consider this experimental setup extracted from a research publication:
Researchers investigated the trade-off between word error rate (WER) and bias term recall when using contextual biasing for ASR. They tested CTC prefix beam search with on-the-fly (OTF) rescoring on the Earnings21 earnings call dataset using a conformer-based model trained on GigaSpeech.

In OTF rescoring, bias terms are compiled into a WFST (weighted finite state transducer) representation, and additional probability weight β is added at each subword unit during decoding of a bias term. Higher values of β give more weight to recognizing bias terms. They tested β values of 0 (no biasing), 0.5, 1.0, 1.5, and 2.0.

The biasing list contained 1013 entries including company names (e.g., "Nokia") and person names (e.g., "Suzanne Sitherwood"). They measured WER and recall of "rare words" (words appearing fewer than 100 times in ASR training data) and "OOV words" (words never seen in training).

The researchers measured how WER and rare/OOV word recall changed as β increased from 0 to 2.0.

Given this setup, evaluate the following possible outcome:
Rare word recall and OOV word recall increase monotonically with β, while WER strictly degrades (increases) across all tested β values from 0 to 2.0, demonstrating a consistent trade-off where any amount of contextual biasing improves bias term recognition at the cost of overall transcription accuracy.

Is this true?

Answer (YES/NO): NO